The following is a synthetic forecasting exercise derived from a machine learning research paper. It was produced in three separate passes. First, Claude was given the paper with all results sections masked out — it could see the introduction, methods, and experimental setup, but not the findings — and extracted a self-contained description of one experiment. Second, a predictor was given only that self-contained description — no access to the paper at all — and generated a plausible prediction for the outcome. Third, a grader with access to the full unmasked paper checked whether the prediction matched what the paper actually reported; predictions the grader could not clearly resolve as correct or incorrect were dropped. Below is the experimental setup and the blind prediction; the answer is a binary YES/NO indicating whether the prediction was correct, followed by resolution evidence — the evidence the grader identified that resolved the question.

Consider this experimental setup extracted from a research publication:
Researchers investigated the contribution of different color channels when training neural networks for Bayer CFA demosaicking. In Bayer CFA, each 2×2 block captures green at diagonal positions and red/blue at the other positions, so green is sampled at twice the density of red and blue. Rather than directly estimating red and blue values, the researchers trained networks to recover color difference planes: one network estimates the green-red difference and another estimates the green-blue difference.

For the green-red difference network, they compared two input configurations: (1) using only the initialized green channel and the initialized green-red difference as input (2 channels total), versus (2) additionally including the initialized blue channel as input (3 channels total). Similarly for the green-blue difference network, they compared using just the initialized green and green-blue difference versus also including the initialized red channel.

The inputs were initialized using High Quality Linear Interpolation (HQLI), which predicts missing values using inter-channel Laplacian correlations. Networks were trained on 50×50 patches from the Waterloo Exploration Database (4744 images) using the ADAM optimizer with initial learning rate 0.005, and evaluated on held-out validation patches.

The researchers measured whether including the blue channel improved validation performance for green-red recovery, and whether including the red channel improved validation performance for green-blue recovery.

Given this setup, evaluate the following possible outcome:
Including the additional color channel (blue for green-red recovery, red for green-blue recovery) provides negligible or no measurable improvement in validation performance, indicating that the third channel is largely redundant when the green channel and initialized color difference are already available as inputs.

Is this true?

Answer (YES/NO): YES